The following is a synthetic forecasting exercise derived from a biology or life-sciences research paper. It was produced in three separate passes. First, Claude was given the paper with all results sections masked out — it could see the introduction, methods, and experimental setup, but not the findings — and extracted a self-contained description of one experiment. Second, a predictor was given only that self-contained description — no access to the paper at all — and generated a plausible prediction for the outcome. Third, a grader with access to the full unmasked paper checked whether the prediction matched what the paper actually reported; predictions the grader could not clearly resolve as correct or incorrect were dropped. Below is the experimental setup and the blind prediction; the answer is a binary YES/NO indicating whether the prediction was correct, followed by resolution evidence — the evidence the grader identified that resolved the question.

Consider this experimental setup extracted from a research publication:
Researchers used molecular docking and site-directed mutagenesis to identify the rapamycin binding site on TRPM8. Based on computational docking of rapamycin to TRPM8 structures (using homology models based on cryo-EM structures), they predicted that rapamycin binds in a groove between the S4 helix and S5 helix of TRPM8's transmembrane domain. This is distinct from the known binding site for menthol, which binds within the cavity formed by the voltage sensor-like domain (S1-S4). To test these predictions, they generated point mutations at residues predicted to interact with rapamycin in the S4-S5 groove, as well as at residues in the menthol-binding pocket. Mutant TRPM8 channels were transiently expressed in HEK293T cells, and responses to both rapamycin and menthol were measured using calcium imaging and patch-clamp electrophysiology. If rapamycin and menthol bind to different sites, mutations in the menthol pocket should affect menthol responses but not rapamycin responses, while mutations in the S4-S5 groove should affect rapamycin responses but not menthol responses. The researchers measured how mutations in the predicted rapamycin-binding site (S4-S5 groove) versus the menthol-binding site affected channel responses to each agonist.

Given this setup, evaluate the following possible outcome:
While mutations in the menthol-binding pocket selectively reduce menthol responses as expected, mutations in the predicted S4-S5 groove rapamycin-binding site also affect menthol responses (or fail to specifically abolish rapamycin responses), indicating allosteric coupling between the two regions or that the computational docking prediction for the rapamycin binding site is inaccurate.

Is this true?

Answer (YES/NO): NO